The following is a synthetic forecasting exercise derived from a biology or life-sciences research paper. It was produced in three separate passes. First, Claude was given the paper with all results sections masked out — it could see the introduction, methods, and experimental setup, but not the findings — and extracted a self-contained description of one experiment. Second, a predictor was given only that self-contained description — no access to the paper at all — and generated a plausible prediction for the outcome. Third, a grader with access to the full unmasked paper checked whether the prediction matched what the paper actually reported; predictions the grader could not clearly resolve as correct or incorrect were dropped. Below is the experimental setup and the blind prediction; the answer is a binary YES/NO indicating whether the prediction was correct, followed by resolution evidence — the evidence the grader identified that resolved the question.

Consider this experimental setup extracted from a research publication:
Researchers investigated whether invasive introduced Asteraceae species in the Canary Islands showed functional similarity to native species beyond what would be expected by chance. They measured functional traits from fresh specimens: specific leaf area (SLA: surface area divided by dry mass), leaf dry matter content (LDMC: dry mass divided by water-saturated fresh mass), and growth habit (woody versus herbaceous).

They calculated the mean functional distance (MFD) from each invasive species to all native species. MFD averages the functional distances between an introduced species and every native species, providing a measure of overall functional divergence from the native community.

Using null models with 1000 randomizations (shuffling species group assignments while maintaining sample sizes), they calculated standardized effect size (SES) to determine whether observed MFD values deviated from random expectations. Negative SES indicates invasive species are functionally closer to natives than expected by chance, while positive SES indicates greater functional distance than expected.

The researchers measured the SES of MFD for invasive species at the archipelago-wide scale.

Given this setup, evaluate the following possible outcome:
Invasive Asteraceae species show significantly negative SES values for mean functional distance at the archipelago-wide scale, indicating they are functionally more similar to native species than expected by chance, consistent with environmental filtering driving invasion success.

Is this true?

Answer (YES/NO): YES